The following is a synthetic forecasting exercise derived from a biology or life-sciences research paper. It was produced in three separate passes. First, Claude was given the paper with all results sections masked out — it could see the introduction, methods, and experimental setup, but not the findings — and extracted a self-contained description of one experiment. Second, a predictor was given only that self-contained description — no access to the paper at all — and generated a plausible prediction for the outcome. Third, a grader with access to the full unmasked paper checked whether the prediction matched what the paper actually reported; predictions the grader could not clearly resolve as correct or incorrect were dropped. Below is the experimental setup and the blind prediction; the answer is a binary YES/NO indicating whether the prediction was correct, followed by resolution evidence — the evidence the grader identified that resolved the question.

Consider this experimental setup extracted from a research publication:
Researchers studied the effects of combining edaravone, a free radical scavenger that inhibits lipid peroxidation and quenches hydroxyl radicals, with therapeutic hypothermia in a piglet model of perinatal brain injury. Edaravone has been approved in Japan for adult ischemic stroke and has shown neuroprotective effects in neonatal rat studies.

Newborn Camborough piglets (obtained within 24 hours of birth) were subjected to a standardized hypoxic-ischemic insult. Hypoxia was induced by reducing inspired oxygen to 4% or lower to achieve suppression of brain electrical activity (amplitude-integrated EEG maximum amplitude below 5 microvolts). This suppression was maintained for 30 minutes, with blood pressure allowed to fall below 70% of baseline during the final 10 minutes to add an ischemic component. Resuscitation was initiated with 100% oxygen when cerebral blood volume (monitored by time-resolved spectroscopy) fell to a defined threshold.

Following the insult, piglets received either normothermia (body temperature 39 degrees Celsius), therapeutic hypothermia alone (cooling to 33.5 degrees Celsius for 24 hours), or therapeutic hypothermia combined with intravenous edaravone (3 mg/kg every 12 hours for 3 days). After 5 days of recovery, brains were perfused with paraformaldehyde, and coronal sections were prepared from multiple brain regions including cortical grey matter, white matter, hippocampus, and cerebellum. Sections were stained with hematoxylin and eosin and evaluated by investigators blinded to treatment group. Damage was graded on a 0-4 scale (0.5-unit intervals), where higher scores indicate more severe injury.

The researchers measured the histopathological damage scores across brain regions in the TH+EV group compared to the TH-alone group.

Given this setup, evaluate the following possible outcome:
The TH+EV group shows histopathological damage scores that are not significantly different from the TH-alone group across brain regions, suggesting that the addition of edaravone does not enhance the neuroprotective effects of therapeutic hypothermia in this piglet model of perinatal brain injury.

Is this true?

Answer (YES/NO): YES